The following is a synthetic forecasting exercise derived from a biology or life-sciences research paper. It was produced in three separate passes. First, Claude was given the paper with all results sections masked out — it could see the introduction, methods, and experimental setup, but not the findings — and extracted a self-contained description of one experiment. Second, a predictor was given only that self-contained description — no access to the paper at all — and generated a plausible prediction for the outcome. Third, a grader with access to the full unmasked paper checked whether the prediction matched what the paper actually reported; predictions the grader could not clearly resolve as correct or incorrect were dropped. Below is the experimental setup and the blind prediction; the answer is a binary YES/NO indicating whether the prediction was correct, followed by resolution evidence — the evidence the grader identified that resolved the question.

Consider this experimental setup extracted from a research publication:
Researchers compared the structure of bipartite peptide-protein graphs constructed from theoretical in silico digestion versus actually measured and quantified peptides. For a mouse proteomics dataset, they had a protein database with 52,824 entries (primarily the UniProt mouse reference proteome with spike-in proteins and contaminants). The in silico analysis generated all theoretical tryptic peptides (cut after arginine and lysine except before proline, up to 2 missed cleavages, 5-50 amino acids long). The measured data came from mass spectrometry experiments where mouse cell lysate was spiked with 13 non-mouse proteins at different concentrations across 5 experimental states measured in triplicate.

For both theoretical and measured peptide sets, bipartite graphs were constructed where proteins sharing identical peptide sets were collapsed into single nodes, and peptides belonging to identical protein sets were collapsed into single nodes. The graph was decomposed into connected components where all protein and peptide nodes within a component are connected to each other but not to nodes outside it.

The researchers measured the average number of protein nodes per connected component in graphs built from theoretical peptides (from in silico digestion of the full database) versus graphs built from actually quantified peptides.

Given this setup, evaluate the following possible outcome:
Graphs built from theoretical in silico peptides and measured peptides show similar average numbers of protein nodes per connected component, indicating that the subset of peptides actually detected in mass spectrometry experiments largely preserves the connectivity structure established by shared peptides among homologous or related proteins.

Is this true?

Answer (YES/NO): NO